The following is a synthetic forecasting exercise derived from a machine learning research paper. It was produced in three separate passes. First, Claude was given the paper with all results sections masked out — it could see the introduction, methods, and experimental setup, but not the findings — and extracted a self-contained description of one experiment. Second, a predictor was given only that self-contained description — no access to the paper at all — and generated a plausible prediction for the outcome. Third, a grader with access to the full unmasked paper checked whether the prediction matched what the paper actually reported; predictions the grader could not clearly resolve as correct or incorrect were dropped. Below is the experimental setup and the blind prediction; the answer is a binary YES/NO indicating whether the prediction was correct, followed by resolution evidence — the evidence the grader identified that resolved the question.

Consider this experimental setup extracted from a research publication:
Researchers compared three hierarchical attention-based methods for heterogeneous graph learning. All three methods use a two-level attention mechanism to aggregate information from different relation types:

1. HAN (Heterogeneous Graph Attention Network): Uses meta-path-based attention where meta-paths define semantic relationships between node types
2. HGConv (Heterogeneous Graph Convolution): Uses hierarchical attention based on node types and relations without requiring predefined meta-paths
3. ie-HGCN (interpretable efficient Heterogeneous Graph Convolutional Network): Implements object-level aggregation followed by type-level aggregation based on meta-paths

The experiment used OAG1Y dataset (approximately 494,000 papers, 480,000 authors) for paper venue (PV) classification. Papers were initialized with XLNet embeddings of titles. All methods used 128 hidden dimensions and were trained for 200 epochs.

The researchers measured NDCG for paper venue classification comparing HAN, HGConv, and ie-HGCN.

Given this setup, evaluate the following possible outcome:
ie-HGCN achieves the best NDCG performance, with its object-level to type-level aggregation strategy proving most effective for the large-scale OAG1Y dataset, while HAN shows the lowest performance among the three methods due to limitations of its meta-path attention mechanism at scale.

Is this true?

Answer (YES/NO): NO